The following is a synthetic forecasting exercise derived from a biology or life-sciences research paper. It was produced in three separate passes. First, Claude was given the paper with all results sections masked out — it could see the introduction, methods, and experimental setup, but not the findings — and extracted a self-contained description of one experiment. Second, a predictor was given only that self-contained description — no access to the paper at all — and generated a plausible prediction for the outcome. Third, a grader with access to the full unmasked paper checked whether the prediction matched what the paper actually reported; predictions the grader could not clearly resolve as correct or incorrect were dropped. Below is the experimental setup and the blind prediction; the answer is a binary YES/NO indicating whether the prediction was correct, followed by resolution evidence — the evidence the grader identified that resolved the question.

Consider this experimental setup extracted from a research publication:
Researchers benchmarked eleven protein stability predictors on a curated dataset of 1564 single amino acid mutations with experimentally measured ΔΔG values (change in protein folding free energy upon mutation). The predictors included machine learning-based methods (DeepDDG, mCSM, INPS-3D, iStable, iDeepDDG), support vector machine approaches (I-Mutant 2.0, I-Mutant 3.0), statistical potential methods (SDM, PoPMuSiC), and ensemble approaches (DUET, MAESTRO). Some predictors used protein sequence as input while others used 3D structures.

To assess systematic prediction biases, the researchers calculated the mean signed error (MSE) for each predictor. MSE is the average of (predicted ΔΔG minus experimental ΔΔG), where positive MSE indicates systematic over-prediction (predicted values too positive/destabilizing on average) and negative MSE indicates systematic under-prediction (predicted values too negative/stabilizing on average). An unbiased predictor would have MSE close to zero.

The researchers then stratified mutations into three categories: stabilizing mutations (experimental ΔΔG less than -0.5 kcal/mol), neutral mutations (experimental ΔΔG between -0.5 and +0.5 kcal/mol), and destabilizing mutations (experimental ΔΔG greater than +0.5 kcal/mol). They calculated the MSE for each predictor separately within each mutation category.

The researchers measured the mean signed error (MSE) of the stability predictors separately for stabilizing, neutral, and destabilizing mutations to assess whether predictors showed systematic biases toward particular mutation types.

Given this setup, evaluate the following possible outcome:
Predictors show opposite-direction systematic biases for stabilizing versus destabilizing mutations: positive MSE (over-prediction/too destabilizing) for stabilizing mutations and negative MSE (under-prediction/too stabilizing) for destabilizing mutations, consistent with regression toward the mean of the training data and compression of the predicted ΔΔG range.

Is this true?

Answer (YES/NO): YES